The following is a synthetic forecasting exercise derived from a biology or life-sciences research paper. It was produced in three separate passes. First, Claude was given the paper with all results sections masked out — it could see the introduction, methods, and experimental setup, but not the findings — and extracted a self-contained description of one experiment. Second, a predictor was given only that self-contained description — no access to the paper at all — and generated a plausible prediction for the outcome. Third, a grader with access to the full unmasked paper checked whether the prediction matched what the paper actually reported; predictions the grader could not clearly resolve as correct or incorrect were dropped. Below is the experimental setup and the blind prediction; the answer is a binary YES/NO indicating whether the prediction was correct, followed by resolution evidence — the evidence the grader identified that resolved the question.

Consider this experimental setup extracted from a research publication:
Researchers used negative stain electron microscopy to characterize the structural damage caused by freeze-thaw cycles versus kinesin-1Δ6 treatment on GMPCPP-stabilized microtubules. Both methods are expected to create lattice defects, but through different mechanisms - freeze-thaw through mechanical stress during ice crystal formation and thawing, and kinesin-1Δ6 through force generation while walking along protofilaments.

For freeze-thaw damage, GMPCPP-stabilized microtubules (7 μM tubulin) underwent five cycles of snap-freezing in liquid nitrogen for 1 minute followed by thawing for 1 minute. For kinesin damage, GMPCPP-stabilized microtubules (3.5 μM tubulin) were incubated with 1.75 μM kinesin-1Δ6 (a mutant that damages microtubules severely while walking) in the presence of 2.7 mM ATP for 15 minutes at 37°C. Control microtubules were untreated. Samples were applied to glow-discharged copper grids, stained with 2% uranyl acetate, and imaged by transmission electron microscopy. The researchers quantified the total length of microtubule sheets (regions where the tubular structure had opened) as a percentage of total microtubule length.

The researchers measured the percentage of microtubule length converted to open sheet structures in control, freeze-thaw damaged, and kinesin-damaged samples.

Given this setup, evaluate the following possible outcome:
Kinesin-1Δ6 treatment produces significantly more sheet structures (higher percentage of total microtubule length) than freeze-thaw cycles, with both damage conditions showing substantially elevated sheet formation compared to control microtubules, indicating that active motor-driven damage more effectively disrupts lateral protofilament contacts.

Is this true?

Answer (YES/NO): NO